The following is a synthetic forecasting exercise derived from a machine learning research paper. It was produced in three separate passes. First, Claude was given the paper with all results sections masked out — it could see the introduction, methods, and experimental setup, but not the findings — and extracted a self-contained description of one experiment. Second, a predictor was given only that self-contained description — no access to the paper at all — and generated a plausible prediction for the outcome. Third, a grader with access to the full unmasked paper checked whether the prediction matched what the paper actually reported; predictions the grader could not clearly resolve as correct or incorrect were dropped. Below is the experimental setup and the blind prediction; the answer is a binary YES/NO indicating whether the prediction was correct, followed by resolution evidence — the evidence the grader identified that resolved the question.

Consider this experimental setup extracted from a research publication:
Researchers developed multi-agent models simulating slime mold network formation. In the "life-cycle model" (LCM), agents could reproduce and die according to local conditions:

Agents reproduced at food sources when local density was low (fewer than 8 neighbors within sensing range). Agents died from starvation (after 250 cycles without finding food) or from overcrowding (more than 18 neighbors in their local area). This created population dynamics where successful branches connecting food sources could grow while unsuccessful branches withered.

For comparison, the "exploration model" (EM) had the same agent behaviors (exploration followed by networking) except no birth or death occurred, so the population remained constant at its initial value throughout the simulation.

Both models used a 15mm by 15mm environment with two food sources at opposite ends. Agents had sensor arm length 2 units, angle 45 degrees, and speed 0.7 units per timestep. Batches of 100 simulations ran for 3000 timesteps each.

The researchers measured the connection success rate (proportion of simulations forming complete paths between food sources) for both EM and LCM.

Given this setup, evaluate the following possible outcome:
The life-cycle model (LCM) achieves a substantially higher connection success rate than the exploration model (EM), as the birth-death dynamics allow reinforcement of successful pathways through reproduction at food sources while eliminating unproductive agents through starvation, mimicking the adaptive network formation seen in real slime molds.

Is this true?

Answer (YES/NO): NO